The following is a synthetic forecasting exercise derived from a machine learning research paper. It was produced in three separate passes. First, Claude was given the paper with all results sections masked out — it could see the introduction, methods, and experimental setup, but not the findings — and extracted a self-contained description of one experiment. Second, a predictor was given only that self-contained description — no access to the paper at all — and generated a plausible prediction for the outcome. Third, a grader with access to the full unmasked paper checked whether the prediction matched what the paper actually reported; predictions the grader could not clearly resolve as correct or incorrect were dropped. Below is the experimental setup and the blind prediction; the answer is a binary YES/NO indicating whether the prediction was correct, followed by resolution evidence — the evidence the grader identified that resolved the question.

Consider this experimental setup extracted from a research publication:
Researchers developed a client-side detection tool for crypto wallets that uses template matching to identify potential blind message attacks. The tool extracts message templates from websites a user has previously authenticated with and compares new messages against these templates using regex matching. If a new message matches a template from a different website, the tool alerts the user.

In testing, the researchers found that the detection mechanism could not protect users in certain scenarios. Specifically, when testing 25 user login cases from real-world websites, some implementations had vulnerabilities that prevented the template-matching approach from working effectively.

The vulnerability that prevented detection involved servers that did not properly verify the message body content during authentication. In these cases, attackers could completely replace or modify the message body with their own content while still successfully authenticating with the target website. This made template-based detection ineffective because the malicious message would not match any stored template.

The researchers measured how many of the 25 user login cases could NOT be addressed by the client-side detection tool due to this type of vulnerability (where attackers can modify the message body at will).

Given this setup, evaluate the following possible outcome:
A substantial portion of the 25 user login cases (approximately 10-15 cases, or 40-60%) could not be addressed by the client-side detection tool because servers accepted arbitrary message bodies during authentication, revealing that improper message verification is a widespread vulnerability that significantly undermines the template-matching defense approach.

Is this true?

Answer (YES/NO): NO